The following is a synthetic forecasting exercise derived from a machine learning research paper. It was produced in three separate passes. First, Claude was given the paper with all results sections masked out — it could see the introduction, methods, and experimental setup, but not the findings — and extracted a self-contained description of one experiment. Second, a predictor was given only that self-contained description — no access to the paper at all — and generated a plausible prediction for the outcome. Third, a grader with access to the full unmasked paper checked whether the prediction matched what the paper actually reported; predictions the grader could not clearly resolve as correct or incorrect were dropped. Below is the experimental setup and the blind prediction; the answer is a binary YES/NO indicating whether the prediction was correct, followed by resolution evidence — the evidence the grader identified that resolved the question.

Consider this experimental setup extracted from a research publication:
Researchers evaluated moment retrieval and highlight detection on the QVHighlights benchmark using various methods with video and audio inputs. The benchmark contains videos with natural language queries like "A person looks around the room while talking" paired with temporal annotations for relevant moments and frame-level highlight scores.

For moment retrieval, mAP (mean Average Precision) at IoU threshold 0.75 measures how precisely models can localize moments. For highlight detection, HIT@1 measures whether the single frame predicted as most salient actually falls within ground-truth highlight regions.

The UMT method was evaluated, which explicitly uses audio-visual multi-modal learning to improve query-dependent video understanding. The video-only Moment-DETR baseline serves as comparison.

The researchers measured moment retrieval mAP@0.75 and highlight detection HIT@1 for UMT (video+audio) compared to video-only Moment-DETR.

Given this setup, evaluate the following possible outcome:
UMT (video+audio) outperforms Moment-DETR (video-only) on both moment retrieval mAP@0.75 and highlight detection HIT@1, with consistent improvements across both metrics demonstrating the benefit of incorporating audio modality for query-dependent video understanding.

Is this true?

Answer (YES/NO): YES